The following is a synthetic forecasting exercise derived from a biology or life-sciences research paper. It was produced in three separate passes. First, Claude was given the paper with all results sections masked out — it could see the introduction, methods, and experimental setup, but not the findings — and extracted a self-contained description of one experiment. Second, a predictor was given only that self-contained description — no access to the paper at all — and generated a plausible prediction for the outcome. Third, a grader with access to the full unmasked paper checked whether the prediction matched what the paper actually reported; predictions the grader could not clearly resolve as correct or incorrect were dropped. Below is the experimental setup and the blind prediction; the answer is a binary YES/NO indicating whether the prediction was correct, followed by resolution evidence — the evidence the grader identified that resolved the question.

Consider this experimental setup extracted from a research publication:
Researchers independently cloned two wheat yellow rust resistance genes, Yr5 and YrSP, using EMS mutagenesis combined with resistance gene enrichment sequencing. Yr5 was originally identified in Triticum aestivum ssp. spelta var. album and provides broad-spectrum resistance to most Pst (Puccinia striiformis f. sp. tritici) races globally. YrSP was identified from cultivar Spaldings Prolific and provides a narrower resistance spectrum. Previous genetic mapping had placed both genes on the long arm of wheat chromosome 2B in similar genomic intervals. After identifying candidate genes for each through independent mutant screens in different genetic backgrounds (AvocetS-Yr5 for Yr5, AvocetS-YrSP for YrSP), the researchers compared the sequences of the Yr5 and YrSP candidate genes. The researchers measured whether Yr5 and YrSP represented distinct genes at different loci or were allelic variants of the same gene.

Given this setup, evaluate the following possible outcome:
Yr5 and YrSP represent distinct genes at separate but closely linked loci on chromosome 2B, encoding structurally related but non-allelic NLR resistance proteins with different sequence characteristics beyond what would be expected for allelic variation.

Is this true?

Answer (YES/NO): NO